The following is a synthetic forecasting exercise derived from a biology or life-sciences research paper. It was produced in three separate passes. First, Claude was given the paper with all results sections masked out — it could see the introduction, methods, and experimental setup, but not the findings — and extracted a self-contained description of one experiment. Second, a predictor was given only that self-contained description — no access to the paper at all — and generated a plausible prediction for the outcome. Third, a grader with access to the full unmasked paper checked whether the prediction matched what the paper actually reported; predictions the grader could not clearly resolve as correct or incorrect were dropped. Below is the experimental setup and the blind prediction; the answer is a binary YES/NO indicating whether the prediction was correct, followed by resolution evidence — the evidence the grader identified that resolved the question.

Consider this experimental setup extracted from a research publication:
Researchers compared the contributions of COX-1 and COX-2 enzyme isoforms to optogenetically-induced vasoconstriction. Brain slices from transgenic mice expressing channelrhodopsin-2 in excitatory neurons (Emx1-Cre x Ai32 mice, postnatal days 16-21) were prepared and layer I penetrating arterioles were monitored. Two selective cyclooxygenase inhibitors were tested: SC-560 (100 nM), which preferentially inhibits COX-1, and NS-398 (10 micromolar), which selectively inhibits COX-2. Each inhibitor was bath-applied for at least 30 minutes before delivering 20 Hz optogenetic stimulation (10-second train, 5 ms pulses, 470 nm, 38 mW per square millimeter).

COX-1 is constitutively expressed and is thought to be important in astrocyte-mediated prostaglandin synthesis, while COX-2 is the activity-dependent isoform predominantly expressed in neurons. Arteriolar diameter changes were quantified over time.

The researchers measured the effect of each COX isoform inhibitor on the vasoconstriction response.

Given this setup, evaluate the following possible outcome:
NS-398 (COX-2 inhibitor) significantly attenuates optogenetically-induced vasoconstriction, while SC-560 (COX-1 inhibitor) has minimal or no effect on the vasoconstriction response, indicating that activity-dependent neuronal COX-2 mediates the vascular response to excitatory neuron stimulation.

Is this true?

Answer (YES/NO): NO